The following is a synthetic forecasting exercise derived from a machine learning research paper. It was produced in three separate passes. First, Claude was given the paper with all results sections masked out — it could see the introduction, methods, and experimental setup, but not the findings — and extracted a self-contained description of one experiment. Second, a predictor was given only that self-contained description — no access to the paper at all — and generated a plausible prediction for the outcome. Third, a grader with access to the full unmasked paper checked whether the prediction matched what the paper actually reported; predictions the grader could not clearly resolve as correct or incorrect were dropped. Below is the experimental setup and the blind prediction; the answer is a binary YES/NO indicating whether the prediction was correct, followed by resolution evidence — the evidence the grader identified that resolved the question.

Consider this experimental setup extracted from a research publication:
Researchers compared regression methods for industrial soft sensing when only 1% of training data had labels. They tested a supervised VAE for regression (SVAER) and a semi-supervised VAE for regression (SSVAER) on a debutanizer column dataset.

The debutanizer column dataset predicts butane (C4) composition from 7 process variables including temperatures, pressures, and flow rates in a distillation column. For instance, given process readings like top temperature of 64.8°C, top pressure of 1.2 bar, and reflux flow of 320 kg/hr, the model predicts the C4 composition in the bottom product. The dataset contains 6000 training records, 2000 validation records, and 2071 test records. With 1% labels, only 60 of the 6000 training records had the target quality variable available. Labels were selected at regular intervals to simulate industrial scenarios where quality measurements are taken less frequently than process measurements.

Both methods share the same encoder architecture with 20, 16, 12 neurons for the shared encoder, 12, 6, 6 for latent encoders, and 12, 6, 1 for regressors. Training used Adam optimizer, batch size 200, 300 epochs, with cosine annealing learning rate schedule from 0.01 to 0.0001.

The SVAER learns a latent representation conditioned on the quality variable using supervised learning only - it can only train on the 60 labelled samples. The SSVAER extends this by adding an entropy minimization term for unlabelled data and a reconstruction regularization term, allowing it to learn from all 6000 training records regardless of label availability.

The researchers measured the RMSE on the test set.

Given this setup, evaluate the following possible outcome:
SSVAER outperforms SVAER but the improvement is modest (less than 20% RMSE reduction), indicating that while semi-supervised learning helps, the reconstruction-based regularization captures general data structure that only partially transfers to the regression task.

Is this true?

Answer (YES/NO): NO